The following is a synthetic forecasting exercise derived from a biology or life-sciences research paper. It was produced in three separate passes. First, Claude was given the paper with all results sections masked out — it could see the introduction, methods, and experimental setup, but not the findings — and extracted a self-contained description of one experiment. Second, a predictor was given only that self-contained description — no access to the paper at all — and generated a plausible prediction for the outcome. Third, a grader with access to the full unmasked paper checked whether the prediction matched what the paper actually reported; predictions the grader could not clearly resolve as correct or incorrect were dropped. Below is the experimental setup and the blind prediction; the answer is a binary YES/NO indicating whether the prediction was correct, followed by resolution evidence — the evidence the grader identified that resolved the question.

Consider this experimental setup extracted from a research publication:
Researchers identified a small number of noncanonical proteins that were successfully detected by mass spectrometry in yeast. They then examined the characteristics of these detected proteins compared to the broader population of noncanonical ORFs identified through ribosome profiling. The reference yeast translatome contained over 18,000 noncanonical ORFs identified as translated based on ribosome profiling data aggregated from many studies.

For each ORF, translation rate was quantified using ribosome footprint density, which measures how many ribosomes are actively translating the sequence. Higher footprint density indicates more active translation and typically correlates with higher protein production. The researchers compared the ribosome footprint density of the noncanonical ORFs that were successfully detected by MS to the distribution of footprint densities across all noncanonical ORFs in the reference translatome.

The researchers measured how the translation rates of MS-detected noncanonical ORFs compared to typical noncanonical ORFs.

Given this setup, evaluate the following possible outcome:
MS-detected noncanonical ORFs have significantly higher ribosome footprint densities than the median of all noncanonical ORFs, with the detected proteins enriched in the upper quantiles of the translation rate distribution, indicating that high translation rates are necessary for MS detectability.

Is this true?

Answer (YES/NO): YES